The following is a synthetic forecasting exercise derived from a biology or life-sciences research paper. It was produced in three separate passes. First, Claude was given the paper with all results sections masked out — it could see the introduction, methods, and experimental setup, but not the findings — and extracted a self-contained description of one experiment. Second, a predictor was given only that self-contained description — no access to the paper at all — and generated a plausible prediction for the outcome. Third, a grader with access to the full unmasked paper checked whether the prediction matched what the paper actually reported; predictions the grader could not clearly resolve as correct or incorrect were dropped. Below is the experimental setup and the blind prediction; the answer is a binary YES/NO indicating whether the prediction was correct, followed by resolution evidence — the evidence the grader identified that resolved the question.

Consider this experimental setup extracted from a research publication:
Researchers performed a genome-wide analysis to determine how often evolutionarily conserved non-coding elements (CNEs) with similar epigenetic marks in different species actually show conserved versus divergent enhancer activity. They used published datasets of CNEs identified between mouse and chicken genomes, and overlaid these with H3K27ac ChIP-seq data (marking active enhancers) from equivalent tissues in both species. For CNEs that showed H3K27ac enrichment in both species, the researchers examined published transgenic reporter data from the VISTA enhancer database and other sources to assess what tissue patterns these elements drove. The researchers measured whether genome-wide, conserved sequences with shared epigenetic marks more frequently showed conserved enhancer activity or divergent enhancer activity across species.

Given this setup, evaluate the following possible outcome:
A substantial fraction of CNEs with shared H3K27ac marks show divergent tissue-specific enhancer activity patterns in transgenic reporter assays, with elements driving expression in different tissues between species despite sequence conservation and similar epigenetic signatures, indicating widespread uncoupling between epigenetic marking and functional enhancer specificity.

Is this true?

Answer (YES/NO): YES